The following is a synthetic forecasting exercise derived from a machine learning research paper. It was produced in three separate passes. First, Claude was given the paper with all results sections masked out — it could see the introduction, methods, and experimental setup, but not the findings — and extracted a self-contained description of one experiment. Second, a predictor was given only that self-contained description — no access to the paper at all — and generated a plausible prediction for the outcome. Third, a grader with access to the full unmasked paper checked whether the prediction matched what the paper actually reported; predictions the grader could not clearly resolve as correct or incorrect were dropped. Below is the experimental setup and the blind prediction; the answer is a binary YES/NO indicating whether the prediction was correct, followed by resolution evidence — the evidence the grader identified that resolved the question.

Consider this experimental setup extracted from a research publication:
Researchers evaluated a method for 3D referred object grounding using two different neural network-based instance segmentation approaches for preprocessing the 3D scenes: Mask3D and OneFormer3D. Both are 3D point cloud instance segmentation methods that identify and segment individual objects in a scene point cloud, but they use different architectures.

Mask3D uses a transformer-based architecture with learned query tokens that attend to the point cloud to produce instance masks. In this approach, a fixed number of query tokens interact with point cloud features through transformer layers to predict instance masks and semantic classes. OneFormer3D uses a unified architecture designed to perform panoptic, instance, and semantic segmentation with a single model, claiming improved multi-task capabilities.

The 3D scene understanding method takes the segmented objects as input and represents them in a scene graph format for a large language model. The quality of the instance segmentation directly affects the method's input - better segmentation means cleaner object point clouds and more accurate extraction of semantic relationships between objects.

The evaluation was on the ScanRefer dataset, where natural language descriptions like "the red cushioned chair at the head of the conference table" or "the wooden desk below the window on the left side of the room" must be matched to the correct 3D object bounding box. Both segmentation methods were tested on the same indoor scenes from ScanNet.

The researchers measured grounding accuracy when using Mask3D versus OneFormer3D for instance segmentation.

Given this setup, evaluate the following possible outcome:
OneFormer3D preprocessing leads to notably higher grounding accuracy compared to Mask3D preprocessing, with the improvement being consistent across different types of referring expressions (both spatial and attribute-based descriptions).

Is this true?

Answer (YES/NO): NO